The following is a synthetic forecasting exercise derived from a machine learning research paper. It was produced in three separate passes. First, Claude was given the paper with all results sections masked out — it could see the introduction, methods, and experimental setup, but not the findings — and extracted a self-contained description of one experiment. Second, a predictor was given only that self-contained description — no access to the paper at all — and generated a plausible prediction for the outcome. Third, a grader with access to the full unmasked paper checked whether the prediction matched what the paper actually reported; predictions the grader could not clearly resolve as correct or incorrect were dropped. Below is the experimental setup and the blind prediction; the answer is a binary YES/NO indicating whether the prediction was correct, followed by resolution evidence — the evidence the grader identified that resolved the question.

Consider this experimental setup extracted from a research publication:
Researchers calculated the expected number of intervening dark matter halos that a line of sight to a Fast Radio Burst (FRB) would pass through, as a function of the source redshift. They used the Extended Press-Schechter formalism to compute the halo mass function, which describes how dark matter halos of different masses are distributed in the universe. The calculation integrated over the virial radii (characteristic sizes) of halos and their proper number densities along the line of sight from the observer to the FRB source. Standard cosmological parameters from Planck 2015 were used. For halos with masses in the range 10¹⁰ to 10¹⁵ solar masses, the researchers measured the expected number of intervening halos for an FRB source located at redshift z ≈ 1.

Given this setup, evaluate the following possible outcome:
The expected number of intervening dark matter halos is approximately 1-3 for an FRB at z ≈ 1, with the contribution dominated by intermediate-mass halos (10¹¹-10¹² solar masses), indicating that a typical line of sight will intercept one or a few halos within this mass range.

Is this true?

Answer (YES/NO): NO